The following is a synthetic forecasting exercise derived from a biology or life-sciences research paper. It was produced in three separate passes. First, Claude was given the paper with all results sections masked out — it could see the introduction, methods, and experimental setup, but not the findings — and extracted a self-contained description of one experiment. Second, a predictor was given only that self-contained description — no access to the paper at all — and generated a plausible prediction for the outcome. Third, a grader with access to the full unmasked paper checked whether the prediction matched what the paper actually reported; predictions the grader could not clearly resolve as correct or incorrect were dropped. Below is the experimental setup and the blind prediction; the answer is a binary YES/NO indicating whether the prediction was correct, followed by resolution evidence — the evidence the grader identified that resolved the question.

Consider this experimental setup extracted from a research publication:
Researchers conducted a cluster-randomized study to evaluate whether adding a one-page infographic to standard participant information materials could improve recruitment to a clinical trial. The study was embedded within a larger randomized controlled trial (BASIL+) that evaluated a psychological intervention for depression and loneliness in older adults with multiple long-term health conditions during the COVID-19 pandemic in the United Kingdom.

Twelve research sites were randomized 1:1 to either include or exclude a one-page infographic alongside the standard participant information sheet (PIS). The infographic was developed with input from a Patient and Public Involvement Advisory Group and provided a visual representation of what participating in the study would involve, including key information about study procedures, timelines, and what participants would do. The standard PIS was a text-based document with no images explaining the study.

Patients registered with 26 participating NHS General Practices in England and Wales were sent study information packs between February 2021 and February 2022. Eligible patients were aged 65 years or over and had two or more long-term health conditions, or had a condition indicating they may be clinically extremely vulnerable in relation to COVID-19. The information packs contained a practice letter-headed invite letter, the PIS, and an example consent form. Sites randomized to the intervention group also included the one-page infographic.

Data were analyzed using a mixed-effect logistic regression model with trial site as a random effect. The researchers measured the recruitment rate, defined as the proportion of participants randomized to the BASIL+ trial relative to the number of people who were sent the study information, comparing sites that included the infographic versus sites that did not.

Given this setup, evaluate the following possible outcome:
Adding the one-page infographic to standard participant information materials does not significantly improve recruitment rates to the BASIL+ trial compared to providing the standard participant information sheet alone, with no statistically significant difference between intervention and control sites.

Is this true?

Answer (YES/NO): YES